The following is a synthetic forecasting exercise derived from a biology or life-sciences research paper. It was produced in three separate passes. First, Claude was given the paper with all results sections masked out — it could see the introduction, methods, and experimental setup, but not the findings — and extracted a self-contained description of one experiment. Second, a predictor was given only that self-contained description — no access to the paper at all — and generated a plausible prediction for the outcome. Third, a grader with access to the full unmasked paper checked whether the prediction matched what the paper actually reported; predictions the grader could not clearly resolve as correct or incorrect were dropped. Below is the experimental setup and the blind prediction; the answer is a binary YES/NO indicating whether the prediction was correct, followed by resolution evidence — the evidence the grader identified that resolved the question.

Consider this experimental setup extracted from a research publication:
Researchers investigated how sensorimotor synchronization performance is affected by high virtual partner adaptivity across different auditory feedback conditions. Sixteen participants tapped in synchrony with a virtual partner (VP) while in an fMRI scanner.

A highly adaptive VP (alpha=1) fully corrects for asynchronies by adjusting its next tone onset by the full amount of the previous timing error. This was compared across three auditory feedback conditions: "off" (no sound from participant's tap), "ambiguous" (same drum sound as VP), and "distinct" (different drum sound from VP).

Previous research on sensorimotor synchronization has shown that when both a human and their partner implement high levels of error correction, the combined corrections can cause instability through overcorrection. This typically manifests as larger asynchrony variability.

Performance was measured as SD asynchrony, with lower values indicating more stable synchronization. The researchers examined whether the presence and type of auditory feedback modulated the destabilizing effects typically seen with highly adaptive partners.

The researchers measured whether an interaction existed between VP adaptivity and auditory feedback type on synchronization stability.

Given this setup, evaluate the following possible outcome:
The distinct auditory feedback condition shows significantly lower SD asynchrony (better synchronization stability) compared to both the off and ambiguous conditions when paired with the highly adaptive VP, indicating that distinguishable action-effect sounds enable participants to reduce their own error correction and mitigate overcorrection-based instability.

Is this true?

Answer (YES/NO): NO